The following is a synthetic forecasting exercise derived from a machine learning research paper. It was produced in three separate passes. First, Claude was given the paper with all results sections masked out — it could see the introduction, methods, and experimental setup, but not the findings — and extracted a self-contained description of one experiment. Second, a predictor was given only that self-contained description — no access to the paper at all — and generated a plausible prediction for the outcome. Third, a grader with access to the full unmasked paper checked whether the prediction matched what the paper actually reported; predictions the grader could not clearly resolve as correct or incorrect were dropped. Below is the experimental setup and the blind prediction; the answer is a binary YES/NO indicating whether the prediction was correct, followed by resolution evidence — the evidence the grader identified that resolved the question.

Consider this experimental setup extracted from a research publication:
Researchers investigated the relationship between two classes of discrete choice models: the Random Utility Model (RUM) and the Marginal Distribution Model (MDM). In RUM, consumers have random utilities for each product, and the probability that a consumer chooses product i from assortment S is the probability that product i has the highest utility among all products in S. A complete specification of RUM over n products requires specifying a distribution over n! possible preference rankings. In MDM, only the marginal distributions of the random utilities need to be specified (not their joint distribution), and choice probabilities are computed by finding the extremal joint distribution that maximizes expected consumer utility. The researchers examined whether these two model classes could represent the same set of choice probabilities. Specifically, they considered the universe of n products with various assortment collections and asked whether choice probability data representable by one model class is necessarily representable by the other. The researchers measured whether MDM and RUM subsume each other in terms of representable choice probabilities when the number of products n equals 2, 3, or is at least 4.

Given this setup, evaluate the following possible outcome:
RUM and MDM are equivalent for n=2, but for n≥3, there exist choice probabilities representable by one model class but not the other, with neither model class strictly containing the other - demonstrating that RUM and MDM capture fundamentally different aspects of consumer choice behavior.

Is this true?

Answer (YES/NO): NO